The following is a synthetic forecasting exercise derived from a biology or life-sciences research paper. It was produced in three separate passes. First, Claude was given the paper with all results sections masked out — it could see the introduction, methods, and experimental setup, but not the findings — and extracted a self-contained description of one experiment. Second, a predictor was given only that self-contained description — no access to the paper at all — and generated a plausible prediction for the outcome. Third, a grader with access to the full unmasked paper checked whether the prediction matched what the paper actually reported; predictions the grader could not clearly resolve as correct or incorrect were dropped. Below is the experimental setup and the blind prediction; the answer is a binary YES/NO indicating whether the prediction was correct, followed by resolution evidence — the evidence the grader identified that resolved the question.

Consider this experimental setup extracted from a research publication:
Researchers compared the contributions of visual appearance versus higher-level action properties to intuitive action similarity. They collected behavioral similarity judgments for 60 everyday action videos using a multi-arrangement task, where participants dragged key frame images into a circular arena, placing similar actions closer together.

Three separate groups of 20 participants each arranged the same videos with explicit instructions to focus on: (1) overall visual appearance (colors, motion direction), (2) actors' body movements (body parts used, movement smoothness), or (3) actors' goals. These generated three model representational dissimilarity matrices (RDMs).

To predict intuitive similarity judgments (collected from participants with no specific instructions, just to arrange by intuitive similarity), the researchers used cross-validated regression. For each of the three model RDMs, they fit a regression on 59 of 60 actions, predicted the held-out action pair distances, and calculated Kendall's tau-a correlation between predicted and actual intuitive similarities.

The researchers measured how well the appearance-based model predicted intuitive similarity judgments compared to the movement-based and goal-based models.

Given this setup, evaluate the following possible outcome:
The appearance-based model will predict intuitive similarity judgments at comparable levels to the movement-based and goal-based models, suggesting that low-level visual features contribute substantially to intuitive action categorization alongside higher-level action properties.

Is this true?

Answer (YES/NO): NO